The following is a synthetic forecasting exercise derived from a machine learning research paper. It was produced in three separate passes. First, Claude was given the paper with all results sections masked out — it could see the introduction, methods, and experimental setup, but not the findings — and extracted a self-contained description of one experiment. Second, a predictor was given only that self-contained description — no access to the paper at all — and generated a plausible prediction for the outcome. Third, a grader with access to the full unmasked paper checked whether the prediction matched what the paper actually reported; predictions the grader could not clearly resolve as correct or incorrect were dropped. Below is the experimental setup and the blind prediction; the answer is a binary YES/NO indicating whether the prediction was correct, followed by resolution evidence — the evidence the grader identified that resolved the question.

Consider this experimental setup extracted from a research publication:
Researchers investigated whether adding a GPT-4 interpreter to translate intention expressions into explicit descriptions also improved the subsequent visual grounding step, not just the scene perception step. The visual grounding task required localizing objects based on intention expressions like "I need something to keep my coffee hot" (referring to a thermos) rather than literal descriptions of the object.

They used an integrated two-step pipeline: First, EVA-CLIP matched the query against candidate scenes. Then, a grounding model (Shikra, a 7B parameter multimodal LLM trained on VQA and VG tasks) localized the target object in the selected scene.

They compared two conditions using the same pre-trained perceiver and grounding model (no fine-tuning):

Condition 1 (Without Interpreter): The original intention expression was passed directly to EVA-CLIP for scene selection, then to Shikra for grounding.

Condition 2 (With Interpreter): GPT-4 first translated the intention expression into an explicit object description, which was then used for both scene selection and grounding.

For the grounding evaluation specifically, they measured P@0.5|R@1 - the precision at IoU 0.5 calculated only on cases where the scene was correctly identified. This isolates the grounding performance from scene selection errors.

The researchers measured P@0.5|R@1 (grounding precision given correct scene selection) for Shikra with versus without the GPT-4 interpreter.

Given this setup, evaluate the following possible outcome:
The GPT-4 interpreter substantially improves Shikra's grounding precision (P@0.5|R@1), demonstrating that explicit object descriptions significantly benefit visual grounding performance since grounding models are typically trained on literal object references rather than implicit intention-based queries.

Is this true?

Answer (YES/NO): YES